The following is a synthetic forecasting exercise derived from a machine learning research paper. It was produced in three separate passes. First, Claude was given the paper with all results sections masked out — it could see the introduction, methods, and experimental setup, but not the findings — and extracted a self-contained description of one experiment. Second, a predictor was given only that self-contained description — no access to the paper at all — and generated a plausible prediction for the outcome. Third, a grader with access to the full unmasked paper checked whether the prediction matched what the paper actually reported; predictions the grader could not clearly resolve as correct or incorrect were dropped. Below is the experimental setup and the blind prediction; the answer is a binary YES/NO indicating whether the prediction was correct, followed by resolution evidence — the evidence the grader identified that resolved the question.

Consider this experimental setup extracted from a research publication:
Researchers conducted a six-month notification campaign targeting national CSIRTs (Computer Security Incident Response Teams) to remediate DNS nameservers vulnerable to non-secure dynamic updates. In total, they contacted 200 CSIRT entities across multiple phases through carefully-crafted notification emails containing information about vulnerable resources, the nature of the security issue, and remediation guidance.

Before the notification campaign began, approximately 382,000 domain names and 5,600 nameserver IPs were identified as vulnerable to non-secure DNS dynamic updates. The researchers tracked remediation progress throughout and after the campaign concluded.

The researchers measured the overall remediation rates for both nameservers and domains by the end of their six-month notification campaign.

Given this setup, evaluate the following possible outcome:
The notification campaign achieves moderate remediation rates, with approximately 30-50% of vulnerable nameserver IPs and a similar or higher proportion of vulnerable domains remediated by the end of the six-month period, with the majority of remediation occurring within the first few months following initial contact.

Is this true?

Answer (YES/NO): NO